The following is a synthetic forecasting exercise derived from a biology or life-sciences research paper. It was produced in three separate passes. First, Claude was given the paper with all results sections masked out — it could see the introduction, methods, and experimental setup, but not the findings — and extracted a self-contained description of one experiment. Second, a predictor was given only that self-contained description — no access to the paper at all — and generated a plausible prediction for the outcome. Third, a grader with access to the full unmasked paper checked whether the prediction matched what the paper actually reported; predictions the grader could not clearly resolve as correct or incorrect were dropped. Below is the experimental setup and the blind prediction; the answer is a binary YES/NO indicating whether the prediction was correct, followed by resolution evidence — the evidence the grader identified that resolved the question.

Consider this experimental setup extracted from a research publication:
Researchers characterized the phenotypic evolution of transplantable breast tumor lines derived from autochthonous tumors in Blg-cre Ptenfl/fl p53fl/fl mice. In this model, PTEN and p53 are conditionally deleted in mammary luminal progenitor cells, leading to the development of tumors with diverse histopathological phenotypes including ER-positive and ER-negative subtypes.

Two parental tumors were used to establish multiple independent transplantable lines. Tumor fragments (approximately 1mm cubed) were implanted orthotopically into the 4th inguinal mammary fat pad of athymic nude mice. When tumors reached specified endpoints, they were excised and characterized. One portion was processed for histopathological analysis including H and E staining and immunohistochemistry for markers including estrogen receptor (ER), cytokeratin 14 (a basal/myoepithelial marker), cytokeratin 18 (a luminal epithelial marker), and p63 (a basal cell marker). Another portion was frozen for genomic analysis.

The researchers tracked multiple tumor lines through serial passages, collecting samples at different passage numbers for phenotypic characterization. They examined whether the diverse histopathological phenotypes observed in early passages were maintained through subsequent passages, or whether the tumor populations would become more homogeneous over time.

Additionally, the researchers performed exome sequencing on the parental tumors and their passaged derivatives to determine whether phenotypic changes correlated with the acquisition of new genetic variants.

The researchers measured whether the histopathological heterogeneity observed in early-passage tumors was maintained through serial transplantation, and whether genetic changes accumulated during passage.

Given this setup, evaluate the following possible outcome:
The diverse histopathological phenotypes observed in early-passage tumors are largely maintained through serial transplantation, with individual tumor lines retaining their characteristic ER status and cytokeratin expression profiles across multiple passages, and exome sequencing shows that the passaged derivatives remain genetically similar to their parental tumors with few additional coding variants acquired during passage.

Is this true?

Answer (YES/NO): NO